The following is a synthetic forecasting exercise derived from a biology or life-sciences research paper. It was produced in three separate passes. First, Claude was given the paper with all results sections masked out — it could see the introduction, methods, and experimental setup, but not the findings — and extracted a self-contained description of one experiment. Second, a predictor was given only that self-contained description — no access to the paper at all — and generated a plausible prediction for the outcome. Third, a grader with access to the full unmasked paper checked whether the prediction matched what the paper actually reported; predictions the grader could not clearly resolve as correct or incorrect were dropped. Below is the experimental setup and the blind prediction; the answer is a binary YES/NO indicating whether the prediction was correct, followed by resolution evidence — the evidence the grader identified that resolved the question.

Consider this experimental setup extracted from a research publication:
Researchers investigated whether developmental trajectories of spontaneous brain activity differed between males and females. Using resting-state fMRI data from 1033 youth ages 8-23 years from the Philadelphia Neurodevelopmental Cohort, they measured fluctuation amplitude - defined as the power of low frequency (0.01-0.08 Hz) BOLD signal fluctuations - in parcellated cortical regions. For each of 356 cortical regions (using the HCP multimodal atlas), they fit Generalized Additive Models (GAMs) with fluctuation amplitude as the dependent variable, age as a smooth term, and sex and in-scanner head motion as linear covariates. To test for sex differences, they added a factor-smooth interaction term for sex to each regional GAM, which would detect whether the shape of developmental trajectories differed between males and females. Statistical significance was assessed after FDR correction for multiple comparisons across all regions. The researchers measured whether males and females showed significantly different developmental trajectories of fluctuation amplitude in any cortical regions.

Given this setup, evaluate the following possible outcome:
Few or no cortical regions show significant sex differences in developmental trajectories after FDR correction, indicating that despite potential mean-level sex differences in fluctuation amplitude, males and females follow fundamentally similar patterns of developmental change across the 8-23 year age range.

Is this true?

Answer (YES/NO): YES